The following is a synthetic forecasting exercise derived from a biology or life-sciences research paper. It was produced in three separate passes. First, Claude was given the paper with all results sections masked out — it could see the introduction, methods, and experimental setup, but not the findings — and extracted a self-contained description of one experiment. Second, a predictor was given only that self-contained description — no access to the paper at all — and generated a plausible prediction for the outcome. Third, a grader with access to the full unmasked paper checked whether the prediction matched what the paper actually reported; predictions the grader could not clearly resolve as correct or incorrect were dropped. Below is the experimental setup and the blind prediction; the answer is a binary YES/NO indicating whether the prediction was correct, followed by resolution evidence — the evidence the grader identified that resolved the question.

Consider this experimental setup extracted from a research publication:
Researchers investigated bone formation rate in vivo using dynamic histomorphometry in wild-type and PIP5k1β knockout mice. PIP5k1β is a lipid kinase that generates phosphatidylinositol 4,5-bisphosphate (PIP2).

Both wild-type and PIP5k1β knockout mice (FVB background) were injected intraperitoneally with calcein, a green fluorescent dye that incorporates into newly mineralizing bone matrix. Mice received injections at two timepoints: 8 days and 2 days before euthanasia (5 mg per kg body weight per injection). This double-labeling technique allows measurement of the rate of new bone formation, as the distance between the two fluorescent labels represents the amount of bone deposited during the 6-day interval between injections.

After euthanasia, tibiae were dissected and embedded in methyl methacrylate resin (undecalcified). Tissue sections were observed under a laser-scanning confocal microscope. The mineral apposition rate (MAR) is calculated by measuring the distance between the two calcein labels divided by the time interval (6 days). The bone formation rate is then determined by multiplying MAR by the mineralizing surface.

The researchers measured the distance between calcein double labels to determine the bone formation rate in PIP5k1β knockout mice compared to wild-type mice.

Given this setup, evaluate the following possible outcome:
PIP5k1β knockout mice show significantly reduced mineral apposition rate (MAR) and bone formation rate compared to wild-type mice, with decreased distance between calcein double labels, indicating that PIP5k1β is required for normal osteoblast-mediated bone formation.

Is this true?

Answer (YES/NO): YES